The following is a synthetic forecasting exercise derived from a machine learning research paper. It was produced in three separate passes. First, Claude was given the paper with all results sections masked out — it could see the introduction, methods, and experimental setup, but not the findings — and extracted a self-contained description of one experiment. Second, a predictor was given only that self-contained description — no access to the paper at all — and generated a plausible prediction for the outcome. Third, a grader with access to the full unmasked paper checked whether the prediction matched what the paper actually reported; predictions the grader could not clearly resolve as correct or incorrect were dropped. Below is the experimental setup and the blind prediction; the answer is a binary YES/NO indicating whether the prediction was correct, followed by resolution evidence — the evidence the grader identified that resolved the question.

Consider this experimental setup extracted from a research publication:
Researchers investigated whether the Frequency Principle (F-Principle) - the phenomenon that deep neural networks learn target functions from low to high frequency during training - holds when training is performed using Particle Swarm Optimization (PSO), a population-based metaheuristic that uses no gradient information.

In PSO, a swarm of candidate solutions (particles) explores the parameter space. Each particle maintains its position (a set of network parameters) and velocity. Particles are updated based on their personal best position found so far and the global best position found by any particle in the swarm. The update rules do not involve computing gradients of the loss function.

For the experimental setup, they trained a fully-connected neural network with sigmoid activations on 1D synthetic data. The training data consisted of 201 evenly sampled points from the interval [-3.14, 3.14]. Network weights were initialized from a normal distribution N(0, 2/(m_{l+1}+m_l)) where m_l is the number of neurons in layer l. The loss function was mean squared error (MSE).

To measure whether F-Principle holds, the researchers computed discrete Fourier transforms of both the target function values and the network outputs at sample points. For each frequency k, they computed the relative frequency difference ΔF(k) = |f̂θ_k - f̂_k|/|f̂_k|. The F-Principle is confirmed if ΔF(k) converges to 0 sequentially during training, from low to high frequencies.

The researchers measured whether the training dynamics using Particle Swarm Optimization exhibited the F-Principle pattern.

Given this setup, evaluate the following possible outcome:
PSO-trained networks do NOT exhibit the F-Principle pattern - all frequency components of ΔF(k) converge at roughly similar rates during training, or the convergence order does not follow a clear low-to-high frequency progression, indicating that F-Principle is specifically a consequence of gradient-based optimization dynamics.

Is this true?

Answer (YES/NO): NO